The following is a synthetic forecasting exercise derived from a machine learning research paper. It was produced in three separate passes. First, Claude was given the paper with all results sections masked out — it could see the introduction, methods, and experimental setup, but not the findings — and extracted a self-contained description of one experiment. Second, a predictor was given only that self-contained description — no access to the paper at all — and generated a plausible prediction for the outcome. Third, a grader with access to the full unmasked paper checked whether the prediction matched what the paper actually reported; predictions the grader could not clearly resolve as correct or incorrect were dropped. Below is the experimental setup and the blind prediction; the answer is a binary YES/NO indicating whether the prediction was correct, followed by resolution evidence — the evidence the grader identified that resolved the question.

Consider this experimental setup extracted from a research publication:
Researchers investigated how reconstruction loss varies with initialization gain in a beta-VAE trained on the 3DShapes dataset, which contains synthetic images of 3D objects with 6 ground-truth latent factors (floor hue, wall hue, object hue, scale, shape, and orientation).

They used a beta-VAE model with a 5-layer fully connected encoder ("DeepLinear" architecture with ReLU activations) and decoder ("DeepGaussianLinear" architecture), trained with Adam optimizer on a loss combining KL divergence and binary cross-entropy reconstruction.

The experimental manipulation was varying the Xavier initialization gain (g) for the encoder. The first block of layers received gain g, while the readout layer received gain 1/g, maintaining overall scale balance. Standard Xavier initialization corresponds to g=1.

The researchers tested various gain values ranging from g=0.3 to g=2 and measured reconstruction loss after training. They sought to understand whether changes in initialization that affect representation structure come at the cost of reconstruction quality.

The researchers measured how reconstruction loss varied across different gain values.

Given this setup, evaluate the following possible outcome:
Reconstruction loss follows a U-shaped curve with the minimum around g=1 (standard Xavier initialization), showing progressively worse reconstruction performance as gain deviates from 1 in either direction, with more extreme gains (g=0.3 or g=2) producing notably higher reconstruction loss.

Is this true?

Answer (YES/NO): NO